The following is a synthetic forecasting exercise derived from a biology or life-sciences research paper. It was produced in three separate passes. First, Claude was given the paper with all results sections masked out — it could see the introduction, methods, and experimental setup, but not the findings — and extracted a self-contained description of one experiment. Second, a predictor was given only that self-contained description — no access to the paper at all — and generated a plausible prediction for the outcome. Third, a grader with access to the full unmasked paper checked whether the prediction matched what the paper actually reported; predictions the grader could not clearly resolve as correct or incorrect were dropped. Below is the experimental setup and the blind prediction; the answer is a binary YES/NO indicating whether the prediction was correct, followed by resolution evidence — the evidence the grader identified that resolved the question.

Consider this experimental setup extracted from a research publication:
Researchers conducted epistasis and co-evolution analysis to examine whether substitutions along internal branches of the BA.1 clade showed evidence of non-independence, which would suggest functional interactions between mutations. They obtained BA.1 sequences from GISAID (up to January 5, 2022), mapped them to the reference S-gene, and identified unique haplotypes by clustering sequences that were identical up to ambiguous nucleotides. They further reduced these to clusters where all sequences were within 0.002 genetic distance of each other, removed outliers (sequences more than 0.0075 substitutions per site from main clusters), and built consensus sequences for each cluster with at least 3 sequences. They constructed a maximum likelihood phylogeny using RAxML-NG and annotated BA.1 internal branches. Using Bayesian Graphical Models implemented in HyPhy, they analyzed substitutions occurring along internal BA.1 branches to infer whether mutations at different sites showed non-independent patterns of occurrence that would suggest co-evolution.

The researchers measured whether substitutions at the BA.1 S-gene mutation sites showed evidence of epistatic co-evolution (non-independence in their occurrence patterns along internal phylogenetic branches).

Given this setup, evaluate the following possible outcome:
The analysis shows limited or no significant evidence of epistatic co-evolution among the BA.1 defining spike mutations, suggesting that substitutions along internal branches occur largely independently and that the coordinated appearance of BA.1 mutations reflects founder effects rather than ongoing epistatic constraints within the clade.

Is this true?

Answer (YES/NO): NO